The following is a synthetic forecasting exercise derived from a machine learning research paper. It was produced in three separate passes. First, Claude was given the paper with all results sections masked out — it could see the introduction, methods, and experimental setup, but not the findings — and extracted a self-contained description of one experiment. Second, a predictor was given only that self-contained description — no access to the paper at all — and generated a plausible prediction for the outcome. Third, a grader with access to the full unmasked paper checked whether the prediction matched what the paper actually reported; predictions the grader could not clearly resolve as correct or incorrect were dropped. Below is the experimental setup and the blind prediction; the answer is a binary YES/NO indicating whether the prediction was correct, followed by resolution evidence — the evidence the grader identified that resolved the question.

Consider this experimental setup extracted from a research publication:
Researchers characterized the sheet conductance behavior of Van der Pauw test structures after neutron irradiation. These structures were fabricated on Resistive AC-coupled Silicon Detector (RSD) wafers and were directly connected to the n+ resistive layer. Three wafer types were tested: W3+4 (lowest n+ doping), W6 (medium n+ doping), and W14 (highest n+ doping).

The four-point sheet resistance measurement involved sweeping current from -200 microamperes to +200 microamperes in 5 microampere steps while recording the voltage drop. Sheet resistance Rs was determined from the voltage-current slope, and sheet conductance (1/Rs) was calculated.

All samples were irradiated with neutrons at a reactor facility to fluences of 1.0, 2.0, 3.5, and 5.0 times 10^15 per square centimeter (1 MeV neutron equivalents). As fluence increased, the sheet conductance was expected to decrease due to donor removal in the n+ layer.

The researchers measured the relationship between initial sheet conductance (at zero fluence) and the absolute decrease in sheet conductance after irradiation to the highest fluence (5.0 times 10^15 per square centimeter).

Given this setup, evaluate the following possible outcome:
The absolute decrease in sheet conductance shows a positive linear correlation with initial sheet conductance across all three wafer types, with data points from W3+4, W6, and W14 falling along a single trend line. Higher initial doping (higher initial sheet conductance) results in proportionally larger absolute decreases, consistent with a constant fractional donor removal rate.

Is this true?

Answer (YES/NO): NO